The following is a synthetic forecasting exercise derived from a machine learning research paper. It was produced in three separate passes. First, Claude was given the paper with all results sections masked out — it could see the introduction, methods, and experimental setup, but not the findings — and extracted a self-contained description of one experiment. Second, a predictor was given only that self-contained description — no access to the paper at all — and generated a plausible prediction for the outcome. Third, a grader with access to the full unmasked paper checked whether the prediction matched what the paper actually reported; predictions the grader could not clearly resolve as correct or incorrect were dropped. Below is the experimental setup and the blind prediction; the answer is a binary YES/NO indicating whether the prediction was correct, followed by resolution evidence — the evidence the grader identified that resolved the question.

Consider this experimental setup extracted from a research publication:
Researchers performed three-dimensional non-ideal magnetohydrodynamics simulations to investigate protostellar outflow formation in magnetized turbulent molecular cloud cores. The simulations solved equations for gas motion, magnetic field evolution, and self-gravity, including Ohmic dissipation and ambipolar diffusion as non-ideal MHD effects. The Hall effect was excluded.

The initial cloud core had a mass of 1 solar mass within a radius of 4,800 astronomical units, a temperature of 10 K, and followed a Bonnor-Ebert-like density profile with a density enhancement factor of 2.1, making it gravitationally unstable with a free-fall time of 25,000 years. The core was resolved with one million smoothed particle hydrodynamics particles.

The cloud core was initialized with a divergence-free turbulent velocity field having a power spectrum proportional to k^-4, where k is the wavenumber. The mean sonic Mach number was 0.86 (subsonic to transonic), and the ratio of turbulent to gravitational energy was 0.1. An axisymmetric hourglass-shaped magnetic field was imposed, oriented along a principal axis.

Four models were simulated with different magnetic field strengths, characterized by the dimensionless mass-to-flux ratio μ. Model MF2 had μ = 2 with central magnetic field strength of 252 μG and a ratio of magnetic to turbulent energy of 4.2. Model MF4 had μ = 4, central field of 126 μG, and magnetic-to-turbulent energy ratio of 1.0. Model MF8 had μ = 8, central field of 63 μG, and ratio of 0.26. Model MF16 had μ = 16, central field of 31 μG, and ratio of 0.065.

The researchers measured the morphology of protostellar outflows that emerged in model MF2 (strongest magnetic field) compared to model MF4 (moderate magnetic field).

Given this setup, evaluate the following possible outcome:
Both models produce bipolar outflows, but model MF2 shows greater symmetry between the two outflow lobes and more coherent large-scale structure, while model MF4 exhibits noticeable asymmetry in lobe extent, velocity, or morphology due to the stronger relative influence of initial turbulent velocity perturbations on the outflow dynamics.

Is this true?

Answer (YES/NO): NO